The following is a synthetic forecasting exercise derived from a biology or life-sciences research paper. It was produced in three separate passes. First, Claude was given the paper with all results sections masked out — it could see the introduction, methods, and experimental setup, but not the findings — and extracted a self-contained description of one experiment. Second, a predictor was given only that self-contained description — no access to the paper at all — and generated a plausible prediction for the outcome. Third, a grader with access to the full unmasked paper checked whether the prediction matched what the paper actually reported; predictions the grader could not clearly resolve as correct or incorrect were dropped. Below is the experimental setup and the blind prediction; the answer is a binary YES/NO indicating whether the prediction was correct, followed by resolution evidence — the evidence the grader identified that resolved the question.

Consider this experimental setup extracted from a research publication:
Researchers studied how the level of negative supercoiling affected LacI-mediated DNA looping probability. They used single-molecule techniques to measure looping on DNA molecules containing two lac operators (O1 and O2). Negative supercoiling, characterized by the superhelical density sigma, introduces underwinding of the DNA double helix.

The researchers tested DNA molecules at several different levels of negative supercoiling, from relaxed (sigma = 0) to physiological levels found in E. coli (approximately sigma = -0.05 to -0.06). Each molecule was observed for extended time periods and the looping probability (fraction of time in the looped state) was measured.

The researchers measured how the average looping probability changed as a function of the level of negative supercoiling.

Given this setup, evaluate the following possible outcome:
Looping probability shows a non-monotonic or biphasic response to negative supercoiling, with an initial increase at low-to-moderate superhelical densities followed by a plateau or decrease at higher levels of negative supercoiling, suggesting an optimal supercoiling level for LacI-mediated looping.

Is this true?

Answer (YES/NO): NO